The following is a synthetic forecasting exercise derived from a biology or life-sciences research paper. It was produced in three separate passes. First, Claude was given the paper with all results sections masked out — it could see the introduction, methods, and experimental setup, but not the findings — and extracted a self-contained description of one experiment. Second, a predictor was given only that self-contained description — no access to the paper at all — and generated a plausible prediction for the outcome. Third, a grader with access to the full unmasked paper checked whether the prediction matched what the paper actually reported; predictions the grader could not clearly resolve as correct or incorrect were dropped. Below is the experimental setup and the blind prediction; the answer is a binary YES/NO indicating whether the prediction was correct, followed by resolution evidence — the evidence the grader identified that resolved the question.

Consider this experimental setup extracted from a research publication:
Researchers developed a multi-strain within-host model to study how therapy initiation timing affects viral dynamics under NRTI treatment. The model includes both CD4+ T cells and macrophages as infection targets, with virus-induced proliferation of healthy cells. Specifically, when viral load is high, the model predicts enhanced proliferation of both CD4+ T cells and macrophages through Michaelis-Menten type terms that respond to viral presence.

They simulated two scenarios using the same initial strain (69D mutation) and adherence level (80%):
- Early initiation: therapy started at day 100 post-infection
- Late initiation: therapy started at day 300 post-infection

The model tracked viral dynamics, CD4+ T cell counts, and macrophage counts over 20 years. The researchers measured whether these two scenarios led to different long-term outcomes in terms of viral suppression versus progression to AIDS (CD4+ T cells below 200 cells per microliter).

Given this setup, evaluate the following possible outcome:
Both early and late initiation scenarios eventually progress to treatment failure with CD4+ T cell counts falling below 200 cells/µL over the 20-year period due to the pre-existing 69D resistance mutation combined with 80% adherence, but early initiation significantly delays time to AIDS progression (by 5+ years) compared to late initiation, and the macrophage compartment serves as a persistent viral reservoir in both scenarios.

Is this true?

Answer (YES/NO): NO